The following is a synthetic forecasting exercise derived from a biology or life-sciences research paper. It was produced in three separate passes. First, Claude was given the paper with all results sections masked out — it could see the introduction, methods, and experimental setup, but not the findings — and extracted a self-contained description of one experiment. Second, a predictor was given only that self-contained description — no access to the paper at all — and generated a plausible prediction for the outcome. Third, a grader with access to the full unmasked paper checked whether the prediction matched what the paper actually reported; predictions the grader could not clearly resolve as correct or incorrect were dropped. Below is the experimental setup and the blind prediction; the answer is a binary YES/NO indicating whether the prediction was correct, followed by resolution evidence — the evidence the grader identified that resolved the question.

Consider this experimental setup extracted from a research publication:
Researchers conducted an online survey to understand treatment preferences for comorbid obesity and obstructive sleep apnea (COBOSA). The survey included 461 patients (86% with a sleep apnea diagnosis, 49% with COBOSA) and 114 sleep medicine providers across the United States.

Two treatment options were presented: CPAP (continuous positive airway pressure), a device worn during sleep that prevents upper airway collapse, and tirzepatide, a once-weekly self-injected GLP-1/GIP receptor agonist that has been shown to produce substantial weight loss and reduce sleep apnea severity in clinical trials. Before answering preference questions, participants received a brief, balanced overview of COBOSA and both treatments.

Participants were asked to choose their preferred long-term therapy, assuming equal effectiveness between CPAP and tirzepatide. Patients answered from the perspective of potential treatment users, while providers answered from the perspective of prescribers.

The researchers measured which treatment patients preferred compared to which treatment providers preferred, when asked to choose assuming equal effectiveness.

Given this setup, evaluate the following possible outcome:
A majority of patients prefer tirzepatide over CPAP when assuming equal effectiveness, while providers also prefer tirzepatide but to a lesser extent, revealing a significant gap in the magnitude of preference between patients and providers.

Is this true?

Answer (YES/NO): NO